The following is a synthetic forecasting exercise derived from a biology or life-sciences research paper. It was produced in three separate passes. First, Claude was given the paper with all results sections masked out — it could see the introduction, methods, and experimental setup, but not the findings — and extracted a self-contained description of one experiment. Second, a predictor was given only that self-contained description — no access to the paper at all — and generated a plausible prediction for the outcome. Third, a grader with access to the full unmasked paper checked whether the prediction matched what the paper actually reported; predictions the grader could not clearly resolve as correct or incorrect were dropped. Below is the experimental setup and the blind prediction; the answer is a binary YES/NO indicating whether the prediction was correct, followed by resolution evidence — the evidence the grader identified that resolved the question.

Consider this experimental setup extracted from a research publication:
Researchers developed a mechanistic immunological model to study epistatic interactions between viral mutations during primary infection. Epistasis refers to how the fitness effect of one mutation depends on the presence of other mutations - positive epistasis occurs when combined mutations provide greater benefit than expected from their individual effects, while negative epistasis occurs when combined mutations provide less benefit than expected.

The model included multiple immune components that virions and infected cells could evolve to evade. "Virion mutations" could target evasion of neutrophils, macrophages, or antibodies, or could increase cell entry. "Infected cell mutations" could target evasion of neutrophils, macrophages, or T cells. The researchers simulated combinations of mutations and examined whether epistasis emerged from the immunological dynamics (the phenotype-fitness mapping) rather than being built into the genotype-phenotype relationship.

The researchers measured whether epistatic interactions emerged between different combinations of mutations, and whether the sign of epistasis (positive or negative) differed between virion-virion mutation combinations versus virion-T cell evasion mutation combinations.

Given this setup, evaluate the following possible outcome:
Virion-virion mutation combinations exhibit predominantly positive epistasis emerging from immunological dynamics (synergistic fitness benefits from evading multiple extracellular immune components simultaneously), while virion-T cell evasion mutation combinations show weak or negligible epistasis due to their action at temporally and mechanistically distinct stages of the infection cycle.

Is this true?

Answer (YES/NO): YES